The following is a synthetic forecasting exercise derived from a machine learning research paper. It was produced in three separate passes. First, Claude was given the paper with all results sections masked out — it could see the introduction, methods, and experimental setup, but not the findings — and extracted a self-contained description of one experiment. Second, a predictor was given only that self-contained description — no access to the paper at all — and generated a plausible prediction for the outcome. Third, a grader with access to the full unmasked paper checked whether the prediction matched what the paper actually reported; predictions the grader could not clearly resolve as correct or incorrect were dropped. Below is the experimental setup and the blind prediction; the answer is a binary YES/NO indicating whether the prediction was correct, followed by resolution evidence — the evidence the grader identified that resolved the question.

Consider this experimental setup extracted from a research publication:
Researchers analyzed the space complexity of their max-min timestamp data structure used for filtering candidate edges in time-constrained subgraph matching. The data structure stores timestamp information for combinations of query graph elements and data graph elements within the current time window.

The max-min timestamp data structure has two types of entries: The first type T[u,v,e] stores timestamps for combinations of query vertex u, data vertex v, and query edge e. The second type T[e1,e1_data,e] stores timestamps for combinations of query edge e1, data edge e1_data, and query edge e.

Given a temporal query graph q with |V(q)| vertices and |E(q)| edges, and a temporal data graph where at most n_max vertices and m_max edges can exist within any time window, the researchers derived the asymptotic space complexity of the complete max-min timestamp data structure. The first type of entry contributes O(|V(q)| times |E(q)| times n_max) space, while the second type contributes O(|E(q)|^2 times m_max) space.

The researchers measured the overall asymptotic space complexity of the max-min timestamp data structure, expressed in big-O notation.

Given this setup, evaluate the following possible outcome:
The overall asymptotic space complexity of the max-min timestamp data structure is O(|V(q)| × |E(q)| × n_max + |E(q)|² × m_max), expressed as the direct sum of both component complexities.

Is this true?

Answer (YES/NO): NO